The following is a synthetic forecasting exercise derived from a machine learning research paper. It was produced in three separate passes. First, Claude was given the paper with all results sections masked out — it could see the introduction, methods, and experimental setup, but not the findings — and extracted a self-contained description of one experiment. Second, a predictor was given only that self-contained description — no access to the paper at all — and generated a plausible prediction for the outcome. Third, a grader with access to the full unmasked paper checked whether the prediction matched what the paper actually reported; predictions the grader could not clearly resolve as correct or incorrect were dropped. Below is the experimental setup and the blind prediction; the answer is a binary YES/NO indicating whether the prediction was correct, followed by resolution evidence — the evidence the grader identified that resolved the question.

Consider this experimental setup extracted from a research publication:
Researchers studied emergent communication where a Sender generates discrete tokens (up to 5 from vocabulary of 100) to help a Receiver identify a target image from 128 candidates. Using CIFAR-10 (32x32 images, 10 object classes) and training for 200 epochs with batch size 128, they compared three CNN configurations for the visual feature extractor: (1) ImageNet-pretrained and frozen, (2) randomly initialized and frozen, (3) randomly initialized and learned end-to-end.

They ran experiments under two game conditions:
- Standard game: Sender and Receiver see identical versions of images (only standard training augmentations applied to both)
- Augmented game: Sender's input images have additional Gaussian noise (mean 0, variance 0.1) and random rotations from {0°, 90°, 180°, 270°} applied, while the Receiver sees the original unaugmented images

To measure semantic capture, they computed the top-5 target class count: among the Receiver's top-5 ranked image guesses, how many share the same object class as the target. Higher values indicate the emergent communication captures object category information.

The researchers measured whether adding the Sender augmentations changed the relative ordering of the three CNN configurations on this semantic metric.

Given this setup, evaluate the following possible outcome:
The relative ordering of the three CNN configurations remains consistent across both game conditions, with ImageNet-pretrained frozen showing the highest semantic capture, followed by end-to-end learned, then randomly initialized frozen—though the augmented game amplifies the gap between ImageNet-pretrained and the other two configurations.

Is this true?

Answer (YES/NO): NO